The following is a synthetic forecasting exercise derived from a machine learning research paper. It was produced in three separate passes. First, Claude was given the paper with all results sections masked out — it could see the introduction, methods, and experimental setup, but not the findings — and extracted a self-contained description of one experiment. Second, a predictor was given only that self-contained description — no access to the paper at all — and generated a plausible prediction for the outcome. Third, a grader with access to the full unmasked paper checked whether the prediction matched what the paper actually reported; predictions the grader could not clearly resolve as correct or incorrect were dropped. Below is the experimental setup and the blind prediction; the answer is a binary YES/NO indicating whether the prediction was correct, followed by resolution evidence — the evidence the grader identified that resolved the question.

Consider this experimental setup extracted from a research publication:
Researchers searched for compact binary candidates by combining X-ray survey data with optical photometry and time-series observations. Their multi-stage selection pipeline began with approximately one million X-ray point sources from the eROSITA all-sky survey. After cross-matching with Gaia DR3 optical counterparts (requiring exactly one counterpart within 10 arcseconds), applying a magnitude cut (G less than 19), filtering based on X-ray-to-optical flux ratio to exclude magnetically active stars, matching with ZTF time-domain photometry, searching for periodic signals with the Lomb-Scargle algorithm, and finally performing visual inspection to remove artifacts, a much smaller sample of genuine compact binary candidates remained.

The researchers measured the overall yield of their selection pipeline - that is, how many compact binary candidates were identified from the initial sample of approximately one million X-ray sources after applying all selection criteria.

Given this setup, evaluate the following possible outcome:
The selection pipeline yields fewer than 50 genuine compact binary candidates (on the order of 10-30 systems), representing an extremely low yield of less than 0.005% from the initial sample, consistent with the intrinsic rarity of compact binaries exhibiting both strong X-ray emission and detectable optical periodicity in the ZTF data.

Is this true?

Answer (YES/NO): YES